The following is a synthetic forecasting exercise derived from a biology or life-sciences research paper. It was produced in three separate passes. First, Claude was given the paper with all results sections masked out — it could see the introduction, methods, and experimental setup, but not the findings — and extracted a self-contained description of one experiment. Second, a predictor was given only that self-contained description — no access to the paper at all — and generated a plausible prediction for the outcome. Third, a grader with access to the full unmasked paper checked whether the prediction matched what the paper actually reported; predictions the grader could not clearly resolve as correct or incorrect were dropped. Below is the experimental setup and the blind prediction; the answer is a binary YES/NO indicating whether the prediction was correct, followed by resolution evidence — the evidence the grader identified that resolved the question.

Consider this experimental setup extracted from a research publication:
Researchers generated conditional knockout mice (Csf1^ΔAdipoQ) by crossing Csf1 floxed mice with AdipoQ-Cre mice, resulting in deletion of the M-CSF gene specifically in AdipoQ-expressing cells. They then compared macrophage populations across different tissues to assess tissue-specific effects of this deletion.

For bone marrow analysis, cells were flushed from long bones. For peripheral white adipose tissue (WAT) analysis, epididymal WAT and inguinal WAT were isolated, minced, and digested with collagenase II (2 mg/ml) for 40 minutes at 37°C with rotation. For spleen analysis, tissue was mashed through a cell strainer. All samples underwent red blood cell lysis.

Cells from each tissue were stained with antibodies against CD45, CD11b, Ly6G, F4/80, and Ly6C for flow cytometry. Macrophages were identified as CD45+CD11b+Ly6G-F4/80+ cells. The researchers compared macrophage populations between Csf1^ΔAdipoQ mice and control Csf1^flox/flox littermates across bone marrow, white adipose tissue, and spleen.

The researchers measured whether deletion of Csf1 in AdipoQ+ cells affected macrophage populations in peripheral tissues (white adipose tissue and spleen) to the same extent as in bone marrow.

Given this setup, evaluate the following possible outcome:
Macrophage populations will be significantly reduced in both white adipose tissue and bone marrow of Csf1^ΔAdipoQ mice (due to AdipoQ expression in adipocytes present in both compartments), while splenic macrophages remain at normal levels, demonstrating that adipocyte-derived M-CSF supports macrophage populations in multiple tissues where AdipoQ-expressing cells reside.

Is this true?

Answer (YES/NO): NO